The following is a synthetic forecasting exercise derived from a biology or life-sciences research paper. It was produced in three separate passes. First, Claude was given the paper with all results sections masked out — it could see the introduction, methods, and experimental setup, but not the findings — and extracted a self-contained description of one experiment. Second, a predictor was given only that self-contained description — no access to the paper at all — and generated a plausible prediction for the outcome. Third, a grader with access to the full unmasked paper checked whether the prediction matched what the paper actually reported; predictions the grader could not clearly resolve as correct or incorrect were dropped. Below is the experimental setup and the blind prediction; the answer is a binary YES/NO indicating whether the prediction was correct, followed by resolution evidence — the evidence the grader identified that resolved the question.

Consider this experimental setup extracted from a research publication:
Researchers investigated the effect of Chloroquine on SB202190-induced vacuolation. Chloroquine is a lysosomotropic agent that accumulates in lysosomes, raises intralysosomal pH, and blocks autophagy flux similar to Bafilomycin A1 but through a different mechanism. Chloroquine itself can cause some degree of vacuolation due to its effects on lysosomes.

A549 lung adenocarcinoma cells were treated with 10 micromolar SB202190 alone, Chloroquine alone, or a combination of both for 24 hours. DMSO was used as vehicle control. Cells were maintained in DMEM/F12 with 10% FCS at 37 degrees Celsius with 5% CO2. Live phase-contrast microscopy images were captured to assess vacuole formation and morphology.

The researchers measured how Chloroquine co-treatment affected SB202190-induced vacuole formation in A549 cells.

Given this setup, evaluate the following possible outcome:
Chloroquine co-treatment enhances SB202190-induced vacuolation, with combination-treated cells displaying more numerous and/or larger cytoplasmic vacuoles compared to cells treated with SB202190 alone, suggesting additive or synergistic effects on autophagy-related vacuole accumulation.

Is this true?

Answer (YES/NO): NO